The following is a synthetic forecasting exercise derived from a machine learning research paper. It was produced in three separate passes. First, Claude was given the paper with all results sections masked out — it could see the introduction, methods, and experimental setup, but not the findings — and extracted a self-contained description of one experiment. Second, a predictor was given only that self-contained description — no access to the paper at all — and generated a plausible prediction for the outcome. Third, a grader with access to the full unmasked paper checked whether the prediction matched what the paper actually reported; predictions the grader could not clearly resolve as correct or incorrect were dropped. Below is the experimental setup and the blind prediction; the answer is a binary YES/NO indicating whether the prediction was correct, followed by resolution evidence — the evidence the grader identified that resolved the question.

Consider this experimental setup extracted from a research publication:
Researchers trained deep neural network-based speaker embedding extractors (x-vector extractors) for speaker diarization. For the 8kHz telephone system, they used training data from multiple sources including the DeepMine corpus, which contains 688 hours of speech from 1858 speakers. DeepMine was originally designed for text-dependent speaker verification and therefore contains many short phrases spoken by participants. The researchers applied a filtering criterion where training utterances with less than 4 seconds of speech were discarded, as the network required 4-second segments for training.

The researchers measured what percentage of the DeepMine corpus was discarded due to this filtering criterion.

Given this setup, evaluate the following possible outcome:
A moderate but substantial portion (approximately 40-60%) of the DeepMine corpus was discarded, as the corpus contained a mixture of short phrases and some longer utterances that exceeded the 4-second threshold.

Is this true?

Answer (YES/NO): NO